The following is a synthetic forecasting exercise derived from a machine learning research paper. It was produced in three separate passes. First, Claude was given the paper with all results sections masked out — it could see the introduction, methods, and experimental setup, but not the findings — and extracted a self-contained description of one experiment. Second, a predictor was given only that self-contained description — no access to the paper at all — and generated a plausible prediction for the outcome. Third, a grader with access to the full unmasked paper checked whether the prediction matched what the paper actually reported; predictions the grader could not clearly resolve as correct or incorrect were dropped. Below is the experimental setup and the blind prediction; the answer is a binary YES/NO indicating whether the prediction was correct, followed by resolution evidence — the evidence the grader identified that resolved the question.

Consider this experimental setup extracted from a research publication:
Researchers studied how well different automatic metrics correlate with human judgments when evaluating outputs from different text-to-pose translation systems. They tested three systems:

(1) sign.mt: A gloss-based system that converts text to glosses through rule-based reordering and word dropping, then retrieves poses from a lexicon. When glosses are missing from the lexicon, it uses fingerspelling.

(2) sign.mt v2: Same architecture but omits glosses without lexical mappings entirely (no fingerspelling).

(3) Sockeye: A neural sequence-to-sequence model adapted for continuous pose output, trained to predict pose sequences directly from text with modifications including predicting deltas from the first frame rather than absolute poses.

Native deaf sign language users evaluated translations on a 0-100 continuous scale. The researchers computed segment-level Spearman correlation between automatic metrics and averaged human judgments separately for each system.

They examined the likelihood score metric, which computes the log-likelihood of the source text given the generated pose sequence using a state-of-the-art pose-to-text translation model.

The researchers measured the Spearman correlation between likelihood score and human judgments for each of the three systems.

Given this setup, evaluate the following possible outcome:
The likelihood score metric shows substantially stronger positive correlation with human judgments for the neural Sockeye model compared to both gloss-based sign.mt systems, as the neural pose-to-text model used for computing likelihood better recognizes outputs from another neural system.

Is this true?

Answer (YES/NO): NO